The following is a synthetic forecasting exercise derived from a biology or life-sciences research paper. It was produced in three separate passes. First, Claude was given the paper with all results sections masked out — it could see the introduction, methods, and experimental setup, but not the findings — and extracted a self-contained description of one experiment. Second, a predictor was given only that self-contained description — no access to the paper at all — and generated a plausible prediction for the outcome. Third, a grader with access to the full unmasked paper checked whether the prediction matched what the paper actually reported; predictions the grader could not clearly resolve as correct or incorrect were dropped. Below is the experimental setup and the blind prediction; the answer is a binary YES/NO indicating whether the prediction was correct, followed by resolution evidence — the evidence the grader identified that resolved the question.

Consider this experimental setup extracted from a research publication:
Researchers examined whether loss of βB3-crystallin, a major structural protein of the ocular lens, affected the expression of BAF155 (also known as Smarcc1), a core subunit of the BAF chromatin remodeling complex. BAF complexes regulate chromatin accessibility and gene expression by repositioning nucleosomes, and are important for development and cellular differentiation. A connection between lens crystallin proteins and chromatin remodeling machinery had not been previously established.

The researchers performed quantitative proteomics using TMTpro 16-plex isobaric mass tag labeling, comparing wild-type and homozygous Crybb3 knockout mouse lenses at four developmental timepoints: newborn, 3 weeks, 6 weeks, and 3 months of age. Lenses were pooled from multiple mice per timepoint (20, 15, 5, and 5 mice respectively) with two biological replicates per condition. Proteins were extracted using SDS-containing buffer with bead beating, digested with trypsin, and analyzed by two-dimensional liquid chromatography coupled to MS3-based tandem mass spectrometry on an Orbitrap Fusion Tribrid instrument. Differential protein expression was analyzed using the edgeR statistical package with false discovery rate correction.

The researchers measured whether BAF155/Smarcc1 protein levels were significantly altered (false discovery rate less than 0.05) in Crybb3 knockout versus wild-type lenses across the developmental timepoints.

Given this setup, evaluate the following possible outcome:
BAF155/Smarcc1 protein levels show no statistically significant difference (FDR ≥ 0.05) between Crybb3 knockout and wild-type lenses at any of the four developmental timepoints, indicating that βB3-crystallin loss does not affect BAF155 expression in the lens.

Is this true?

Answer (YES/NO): NO